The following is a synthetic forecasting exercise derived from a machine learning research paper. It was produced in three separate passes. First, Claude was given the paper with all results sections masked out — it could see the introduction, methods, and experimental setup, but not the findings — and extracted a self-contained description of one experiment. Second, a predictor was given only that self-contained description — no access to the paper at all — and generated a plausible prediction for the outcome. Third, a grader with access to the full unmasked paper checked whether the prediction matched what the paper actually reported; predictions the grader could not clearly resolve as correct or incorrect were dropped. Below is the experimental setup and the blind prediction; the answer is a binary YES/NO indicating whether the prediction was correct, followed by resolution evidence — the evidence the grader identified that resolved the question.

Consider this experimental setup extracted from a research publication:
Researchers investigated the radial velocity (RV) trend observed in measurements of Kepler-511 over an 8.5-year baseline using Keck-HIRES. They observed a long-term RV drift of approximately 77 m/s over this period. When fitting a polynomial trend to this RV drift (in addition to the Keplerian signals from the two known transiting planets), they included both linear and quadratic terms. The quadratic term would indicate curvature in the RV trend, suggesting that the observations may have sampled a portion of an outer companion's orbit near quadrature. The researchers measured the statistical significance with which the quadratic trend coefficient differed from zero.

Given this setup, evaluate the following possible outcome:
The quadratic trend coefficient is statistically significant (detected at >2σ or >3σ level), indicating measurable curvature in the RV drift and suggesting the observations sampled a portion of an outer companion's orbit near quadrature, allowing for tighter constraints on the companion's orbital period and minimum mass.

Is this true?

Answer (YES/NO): YES